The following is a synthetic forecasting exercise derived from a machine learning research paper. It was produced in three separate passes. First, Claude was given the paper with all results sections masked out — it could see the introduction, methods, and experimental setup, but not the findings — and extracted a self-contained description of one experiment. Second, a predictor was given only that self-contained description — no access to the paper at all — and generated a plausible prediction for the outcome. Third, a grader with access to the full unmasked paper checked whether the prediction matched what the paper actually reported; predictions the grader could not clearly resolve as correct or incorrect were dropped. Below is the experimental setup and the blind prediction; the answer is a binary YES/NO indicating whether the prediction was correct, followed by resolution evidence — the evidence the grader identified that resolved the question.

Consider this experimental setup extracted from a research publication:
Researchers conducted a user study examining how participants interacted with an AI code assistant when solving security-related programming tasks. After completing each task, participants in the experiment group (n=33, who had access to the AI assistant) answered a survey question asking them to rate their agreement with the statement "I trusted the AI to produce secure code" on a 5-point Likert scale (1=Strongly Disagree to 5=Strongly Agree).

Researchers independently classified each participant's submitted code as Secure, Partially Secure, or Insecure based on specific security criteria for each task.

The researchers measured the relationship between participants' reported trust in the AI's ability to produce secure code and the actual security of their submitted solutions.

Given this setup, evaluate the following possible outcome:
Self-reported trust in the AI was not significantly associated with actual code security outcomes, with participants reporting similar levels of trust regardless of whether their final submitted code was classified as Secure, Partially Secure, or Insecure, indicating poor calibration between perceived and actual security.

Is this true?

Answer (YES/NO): NO